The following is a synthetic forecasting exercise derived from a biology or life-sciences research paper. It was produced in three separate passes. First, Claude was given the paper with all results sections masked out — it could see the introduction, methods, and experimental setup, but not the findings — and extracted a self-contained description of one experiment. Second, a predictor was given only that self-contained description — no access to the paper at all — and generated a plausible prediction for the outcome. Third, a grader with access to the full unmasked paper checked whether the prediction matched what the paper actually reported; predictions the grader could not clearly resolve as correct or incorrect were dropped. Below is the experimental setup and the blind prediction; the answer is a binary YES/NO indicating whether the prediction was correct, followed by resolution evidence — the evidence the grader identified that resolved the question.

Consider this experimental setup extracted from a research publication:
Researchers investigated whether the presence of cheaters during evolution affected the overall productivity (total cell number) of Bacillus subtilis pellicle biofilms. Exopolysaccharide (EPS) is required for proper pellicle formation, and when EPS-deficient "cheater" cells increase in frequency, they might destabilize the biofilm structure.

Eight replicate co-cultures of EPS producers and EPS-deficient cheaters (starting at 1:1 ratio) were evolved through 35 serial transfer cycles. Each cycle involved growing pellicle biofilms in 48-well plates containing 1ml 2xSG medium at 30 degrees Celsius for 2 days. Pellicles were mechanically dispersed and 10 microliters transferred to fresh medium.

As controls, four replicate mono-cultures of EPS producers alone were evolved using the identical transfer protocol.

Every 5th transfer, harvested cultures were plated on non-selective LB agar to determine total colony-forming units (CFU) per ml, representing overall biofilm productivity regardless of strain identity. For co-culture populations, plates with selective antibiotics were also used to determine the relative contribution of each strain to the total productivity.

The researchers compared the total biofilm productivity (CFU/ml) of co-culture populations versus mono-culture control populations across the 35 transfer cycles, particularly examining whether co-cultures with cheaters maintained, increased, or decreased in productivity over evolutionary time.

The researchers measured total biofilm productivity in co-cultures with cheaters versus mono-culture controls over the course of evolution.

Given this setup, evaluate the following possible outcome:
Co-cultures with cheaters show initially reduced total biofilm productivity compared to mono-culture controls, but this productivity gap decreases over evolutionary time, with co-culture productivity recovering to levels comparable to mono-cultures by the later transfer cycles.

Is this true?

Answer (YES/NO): NO